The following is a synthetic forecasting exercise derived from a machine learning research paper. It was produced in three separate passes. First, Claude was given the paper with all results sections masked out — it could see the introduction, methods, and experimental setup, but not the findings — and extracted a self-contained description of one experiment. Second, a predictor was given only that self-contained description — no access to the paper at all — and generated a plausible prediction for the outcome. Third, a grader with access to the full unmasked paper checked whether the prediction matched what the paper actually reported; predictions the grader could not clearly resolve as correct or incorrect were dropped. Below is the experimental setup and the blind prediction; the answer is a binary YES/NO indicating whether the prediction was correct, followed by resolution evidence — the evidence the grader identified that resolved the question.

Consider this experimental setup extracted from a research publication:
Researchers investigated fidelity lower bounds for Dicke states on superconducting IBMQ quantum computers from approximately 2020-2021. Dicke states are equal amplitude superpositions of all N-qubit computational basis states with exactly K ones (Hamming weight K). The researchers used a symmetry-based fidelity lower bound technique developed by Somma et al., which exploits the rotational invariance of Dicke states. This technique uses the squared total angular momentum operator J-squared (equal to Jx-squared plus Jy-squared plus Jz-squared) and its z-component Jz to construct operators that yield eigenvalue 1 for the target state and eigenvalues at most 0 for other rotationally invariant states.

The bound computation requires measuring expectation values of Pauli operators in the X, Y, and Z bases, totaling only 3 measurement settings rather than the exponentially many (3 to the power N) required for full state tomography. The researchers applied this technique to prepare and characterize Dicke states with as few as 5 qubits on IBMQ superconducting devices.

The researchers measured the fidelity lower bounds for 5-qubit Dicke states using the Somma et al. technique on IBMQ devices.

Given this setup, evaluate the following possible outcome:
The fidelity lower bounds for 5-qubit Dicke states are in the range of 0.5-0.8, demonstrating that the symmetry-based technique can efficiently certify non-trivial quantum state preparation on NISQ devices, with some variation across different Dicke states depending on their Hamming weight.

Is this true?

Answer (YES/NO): NO